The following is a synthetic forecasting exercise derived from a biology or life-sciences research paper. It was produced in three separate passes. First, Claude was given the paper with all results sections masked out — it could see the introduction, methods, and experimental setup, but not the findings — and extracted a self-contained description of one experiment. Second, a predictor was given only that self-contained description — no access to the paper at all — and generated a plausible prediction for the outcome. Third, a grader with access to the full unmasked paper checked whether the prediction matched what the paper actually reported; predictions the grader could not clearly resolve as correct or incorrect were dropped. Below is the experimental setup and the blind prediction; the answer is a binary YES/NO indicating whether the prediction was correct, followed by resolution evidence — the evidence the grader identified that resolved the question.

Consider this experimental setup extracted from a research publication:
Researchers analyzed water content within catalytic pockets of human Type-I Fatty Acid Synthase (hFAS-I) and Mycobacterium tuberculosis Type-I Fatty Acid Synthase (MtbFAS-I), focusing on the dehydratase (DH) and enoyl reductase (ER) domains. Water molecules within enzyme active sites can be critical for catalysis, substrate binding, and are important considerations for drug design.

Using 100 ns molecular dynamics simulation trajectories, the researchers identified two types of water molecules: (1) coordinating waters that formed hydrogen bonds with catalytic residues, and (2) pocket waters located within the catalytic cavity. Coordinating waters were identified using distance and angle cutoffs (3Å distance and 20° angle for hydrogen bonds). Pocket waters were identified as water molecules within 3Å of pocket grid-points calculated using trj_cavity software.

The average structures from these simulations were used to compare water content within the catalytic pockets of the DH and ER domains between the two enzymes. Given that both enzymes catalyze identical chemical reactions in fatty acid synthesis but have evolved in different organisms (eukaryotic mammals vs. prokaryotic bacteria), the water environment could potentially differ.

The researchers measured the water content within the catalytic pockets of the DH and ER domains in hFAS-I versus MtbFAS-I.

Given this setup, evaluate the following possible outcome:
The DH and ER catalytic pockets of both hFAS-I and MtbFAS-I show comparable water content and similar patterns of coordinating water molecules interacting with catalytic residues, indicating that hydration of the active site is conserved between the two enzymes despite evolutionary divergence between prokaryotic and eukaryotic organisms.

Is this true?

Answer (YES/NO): NO